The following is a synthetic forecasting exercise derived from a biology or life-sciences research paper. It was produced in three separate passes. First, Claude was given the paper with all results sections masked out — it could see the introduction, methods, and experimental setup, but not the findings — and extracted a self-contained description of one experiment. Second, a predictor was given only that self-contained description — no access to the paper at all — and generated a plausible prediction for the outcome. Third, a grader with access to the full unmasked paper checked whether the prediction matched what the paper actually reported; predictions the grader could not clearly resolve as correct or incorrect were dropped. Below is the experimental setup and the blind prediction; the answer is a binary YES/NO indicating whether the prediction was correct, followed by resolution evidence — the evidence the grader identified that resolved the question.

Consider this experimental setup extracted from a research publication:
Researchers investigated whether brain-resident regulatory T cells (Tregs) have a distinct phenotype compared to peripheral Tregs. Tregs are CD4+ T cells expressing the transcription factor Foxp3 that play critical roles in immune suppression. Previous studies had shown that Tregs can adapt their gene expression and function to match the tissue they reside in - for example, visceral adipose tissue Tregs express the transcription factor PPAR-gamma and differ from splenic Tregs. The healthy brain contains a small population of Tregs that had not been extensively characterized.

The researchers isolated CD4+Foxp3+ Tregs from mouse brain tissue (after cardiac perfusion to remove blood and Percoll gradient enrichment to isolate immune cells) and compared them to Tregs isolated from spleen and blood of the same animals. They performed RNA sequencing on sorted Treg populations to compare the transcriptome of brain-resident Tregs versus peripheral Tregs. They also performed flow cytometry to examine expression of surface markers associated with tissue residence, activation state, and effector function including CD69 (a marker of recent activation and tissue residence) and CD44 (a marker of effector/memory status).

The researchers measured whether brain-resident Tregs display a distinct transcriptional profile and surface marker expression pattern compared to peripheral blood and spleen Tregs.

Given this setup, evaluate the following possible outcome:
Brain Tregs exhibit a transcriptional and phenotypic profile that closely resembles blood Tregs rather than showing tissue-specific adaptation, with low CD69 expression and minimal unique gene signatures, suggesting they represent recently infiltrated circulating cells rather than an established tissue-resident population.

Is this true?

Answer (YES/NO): NO